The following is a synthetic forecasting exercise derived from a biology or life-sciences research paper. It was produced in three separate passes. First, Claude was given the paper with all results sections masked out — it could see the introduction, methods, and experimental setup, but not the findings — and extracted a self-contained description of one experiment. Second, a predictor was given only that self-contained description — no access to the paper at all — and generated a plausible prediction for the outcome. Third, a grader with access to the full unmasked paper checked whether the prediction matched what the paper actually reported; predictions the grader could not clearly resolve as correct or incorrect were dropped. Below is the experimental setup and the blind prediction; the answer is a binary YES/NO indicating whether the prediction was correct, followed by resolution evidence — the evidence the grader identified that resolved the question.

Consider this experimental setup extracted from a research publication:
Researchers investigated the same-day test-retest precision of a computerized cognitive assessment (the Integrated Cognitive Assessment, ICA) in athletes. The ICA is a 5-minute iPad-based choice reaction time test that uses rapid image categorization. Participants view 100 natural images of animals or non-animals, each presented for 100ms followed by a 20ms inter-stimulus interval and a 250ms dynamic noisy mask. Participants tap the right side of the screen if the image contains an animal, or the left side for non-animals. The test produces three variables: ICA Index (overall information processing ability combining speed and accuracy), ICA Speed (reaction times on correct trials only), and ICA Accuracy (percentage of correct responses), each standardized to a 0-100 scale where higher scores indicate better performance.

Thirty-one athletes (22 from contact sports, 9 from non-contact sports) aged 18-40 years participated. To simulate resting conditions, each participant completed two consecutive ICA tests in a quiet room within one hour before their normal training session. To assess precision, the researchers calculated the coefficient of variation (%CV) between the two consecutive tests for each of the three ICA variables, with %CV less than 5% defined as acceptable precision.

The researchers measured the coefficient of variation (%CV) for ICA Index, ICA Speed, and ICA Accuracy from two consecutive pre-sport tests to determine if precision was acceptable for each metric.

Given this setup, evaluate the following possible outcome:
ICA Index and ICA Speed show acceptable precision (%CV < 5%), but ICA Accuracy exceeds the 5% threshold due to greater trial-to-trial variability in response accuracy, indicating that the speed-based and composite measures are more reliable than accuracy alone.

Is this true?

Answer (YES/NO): NO